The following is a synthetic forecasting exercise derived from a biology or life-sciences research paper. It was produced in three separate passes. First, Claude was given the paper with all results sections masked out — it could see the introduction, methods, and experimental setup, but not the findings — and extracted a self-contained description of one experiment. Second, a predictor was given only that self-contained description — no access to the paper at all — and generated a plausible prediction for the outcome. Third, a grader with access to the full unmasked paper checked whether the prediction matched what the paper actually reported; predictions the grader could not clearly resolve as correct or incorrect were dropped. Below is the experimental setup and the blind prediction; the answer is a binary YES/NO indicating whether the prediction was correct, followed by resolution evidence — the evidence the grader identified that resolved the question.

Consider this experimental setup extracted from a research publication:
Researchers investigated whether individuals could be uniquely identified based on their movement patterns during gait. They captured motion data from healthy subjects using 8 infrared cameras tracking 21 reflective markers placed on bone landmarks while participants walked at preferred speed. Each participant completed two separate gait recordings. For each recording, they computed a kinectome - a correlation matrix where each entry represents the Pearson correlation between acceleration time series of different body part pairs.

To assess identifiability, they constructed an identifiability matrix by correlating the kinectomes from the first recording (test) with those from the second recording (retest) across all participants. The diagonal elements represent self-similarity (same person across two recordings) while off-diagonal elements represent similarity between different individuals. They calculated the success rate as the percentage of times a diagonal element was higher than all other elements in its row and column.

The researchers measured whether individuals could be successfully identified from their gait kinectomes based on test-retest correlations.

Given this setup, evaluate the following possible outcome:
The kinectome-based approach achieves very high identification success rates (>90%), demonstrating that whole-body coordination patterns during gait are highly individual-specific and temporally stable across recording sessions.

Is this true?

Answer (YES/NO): YES